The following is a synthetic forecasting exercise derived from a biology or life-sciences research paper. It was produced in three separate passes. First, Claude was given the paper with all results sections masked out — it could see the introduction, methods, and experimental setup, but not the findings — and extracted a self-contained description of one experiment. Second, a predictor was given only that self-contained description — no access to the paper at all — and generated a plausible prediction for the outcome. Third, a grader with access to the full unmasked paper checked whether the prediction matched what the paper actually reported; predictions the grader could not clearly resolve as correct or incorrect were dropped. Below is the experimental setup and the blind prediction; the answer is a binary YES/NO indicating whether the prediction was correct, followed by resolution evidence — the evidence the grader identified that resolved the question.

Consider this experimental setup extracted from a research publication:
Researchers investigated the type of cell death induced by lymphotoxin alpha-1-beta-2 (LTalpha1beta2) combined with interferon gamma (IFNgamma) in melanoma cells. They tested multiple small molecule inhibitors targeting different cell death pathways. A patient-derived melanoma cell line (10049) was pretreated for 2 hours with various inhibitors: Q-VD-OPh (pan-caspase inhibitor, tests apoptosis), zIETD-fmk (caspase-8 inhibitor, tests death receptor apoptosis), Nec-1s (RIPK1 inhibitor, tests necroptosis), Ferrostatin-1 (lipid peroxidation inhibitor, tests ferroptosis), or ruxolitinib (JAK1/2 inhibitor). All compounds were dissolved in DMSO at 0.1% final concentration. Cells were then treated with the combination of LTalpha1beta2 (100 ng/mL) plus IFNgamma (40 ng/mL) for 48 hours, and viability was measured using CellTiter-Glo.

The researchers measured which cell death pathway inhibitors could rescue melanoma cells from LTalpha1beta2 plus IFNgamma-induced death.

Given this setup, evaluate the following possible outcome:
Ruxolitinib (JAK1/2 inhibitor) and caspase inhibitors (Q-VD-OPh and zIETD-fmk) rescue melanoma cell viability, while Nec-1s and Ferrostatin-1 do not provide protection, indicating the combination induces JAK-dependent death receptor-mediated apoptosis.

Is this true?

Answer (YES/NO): NO